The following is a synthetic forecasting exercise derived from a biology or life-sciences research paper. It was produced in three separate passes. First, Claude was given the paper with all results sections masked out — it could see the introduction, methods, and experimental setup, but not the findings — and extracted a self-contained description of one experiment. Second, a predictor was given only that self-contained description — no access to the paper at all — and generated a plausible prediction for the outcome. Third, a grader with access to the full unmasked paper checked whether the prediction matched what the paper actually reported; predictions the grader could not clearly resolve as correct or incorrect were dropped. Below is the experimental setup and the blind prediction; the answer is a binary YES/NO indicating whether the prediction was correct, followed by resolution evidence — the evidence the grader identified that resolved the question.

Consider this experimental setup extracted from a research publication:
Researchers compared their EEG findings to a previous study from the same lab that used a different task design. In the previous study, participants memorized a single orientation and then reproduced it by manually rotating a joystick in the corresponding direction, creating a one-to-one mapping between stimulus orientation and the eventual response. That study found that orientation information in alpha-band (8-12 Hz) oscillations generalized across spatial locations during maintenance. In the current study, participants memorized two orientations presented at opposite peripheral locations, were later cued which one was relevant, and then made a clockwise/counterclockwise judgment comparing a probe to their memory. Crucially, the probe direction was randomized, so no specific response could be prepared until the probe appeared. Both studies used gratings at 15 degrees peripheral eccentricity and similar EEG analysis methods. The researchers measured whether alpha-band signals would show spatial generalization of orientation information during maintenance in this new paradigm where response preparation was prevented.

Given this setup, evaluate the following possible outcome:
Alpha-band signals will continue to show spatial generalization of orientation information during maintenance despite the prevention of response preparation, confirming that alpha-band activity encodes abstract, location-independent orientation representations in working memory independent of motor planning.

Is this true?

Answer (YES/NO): NO